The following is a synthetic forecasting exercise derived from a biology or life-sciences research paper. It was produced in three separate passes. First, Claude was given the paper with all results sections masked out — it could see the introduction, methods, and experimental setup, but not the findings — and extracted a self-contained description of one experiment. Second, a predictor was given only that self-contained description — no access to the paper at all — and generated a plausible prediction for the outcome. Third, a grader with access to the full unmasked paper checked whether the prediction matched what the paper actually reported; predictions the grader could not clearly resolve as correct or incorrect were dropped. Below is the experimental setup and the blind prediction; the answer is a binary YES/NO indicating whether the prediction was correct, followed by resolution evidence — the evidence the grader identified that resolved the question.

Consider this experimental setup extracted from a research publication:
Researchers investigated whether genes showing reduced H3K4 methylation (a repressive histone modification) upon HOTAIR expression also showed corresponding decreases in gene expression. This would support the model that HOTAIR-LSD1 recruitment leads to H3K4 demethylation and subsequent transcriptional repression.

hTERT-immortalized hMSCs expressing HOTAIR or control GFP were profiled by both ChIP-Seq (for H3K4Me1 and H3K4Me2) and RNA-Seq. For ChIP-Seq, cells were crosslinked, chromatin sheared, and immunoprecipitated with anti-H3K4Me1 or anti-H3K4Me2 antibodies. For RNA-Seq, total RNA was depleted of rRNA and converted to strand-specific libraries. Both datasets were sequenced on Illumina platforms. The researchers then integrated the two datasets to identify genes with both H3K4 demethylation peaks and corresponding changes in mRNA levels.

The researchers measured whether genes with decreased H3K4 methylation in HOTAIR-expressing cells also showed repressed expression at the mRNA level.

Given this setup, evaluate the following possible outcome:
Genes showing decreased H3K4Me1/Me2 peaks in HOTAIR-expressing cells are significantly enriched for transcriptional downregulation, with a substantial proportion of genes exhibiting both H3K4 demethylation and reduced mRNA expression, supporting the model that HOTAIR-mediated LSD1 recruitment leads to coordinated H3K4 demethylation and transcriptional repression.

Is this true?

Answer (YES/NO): NO